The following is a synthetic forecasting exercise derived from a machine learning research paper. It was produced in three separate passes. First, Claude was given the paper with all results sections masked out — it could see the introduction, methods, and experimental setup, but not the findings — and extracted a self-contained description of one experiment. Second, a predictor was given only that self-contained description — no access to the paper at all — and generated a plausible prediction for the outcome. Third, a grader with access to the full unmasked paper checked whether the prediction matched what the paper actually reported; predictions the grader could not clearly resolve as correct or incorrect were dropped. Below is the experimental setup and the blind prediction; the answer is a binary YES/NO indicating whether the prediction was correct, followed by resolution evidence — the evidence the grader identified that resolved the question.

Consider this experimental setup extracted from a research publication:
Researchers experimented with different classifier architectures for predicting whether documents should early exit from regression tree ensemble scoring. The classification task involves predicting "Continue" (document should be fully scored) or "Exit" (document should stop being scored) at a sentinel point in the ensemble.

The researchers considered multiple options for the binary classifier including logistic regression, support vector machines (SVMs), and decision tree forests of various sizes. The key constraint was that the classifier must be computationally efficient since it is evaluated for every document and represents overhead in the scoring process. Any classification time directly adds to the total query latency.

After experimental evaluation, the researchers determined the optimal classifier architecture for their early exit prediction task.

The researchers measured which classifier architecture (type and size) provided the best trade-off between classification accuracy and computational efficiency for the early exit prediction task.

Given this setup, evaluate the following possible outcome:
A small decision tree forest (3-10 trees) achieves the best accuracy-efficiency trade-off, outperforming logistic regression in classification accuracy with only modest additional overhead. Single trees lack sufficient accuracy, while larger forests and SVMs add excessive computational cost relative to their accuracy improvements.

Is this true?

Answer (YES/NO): YES